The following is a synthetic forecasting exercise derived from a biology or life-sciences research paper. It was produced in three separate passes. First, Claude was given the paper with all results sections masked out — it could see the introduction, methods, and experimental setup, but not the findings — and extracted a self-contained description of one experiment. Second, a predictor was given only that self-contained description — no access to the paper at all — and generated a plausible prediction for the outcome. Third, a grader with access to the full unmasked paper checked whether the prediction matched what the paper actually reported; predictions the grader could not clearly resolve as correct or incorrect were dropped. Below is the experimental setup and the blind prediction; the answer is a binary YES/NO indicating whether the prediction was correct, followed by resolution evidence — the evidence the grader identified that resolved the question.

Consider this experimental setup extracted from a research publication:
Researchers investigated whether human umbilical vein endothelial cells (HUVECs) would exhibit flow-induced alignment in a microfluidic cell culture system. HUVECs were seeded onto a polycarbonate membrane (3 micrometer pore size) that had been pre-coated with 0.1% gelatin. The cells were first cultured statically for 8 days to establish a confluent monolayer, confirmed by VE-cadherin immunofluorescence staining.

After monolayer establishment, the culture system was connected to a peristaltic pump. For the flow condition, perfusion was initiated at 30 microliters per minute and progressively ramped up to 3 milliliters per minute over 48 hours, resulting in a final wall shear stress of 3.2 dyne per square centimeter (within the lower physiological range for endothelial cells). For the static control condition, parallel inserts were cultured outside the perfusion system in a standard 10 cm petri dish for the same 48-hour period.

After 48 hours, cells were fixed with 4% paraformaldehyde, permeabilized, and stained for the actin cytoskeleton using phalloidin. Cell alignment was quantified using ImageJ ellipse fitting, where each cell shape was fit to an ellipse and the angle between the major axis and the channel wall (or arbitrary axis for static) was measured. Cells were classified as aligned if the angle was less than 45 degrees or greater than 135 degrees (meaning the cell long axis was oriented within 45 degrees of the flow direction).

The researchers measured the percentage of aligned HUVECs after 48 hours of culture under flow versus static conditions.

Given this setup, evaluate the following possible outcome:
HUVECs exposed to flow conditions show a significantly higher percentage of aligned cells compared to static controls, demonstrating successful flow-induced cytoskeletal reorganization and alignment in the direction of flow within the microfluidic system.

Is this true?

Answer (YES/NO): YES